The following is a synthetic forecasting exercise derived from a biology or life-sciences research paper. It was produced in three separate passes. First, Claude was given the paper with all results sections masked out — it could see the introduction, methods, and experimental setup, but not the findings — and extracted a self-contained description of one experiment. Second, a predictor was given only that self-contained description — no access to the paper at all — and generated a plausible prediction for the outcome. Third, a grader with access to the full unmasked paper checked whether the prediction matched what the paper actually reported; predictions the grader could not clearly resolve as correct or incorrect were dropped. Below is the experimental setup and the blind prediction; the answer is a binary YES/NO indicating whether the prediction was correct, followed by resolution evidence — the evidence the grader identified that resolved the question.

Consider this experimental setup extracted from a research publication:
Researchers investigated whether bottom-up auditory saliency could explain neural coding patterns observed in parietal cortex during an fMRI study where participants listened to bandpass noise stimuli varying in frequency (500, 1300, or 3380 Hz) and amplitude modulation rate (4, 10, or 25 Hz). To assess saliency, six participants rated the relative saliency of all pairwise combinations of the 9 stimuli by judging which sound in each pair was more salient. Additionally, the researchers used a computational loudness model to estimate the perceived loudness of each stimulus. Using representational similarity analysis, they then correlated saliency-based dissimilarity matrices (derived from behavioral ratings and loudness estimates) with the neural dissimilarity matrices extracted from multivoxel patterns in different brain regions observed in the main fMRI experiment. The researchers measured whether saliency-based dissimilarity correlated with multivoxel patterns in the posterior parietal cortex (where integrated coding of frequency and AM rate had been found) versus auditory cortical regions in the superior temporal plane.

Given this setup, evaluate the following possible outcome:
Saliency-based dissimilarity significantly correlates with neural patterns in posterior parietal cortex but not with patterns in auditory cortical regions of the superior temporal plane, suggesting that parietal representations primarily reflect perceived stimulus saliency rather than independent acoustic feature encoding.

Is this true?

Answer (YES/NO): NO